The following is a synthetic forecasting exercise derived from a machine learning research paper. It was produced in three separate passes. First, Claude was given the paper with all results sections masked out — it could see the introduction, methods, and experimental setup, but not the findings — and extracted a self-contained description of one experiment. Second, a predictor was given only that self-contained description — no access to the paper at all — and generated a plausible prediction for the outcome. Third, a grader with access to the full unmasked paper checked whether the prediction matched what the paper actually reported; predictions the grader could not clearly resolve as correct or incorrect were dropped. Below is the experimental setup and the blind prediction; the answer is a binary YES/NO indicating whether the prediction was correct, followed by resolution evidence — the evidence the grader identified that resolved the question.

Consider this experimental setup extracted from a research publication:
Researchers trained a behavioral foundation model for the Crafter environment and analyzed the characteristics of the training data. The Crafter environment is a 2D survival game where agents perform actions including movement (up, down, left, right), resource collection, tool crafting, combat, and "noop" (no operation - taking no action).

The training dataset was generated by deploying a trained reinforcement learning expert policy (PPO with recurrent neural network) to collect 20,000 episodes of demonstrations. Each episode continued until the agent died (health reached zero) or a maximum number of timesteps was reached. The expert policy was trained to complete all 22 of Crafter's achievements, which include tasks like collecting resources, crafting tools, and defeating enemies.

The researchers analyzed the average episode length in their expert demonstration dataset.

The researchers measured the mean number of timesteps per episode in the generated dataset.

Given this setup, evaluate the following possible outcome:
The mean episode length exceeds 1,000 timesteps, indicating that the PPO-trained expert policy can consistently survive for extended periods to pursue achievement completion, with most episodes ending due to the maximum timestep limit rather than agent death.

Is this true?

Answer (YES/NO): YES